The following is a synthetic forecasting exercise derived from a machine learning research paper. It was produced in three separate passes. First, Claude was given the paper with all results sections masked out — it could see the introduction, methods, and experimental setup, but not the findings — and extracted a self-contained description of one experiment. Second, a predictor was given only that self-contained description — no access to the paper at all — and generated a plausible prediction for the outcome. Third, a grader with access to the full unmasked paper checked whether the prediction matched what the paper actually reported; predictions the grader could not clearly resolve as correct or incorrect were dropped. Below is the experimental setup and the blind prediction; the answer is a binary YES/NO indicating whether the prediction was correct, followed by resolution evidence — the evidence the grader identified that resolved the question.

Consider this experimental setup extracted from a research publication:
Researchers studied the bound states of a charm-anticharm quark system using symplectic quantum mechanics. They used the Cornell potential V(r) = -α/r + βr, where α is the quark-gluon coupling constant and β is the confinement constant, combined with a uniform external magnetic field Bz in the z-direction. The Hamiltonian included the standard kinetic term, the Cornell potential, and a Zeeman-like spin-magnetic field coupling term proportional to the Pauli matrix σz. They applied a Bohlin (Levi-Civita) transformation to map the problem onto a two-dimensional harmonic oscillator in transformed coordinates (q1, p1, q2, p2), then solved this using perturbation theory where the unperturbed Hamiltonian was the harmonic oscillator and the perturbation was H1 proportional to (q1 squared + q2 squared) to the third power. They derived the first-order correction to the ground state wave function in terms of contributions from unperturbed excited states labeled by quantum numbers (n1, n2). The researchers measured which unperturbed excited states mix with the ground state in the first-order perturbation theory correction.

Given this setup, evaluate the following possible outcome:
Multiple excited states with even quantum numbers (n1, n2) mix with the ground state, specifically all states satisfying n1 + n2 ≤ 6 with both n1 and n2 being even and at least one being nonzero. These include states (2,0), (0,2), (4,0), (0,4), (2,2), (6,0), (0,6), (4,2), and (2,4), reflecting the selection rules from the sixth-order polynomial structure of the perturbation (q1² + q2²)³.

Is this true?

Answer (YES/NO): NO